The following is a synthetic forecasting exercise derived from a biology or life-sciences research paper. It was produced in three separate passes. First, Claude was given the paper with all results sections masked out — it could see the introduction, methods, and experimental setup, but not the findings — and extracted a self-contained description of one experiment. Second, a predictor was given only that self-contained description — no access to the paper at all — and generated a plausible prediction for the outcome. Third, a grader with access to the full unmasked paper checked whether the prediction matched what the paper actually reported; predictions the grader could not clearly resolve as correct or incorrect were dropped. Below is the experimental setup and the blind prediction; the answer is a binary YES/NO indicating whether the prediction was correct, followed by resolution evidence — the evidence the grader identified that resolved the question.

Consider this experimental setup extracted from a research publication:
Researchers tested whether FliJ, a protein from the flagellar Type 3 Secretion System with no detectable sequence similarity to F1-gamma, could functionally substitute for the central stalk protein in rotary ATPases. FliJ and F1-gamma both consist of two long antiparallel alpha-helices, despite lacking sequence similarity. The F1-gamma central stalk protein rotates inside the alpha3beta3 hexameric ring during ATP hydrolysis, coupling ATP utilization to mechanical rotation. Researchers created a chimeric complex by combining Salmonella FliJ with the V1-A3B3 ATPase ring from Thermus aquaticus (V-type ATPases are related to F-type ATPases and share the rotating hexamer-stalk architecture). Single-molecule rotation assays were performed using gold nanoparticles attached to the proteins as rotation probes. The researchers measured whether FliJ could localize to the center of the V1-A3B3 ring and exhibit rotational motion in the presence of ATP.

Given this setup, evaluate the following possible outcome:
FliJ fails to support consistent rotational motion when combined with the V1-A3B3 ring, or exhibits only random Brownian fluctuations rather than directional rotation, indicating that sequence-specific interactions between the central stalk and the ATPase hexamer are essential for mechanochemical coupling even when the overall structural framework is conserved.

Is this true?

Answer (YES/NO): NO